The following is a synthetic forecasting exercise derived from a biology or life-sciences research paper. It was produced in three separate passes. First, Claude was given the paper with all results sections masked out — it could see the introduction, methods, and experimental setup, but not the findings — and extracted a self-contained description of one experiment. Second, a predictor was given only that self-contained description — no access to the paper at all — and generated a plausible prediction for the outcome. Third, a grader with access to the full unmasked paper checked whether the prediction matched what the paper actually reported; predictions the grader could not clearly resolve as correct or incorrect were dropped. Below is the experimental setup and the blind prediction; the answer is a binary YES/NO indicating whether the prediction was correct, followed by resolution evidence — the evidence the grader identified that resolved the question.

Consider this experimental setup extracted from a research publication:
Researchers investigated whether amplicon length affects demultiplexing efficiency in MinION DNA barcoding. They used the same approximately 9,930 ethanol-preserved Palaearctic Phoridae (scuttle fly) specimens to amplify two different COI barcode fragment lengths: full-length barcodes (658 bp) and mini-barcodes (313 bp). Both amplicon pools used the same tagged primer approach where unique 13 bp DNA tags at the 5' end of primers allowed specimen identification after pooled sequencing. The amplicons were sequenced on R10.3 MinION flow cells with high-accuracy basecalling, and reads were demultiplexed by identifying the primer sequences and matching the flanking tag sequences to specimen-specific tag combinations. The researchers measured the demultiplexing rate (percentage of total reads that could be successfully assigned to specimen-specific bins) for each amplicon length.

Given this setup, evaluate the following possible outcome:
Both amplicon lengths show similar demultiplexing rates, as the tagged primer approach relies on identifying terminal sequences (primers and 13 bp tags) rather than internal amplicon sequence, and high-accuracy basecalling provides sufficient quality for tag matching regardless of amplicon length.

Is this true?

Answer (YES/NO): NO